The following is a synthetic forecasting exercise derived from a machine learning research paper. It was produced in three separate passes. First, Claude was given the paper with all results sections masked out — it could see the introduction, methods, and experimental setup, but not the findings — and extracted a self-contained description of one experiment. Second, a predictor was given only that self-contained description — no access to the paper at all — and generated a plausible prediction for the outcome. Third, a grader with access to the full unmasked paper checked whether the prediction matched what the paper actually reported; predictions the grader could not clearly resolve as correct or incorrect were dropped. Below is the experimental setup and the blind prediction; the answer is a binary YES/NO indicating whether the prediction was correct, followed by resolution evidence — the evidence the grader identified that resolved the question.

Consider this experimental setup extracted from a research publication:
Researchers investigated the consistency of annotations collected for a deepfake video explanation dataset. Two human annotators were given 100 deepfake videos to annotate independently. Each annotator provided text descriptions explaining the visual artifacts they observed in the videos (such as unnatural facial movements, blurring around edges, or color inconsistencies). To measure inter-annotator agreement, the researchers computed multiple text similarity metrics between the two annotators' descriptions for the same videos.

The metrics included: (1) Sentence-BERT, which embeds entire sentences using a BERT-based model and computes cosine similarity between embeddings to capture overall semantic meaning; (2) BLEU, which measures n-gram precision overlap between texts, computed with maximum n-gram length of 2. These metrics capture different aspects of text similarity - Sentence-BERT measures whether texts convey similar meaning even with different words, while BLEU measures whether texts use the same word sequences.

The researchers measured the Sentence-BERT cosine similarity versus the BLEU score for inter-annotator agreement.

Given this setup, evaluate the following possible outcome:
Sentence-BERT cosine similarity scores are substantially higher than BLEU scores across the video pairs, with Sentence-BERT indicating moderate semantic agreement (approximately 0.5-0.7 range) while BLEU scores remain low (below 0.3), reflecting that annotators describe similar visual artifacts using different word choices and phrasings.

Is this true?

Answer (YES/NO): YES